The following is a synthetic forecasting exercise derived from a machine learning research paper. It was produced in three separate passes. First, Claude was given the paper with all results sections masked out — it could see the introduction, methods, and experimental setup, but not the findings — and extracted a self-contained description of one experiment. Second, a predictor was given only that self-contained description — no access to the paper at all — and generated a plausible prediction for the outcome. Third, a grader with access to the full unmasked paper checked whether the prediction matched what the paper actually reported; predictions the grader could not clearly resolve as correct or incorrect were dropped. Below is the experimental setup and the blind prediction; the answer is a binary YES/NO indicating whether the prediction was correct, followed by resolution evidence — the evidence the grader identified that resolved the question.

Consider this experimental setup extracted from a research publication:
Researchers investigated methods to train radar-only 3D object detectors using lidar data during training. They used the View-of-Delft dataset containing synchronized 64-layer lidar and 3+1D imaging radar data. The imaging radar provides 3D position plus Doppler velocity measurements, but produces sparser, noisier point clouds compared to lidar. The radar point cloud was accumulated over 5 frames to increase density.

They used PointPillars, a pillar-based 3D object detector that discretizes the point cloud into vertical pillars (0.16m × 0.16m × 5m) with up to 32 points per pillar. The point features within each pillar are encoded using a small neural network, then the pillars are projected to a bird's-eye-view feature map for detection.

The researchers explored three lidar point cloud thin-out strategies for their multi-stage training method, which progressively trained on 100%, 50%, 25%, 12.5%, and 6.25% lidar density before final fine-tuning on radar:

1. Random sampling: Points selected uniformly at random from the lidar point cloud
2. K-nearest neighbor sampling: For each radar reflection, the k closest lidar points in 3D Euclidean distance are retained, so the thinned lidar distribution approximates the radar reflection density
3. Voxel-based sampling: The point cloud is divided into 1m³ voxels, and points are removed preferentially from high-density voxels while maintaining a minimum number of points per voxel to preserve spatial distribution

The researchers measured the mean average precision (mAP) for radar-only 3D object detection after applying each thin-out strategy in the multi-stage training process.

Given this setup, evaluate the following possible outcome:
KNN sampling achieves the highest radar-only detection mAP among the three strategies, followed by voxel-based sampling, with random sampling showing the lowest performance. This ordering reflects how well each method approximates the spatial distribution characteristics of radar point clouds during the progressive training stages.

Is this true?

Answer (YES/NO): NO